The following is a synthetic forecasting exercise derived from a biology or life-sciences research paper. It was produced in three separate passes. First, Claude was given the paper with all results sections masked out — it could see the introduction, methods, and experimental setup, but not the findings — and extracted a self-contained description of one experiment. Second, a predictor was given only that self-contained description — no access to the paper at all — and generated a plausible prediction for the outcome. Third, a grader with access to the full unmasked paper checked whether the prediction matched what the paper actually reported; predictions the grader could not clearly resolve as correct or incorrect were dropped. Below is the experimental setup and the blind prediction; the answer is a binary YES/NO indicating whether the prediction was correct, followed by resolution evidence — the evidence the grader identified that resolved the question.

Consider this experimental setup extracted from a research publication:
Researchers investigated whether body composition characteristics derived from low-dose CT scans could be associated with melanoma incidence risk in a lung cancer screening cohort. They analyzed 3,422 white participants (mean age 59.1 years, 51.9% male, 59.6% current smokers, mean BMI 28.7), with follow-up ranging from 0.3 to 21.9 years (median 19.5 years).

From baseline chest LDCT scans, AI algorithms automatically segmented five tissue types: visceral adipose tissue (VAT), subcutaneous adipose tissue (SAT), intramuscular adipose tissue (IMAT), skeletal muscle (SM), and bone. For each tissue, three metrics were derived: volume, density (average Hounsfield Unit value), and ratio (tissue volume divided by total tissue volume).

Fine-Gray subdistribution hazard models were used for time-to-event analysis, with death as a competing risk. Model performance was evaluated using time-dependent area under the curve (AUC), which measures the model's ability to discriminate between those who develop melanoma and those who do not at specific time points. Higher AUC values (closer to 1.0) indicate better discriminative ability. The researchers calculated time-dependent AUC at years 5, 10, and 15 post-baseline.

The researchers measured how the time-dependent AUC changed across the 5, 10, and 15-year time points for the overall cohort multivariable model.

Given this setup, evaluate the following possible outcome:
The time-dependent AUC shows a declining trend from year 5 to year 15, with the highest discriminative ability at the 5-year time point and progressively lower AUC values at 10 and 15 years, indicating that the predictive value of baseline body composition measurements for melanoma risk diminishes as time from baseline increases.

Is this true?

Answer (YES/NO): YES